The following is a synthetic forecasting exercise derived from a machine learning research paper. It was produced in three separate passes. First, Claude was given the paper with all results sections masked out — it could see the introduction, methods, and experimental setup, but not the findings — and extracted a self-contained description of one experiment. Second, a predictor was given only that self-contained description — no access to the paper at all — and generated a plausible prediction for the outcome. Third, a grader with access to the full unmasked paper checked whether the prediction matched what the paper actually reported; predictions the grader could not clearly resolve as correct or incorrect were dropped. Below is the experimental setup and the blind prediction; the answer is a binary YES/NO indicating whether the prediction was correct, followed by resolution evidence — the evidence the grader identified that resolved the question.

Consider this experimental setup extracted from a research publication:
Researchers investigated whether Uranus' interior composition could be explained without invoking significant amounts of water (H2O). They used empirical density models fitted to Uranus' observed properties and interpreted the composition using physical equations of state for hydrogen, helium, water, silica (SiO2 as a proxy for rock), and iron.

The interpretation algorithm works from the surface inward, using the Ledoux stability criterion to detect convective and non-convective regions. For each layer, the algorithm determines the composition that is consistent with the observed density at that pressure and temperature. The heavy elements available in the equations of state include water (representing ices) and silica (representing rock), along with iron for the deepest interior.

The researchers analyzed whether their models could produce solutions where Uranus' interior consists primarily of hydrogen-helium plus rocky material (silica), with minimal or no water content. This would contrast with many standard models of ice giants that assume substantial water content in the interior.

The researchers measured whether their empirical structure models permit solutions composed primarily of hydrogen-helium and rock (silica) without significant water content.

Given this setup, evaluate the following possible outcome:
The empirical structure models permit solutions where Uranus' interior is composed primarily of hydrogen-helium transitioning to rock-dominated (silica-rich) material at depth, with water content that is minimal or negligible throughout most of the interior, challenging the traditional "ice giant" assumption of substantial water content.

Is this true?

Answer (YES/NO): YES